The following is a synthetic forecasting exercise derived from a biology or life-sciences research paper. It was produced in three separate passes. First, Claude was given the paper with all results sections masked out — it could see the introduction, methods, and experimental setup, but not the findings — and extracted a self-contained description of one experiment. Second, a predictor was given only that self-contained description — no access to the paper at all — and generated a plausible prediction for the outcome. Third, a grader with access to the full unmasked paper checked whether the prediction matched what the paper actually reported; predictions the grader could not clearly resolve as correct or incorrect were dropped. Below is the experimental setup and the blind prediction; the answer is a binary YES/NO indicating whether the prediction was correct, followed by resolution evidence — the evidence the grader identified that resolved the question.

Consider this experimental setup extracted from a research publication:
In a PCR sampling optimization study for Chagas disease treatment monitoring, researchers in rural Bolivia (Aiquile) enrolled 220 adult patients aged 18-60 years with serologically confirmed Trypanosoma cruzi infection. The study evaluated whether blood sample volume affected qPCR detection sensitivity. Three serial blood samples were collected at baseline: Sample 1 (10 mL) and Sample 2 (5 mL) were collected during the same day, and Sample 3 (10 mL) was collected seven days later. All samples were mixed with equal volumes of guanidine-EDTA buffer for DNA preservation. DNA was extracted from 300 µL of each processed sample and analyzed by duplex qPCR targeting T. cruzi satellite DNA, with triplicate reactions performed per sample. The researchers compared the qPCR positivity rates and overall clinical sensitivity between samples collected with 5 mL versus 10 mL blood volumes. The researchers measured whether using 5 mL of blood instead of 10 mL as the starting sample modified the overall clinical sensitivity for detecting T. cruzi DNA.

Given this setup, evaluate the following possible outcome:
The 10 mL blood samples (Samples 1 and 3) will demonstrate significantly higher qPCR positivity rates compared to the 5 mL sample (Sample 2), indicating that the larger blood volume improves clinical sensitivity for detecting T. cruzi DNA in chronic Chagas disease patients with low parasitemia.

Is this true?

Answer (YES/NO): NO